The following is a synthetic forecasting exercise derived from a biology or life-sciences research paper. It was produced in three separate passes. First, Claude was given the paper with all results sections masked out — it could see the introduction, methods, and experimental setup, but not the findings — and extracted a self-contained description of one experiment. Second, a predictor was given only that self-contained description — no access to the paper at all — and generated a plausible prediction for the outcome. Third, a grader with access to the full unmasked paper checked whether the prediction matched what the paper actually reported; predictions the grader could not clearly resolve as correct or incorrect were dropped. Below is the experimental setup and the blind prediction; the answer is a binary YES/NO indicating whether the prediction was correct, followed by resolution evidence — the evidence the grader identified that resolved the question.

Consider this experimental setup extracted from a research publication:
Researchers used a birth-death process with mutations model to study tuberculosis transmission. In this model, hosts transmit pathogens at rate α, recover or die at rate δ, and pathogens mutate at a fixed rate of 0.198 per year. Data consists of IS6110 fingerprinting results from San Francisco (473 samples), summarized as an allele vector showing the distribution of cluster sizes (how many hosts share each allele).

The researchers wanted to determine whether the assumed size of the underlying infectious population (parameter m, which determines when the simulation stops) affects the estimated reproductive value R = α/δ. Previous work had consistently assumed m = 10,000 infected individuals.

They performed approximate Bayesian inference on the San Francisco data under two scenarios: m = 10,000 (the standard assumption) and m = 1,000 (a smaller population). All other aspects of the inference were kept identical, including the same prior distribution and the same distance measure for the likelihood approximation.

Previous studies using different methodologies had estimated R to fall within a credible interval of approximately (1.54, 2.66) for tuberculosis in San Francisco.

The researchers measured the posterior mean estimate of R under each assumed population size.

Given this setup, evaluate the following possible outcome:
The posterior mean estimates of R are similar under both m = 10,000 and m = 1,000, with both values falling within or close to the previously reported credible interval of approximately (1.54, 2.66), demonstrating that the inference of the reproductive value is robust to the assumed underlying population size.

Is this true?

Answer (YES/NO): NO